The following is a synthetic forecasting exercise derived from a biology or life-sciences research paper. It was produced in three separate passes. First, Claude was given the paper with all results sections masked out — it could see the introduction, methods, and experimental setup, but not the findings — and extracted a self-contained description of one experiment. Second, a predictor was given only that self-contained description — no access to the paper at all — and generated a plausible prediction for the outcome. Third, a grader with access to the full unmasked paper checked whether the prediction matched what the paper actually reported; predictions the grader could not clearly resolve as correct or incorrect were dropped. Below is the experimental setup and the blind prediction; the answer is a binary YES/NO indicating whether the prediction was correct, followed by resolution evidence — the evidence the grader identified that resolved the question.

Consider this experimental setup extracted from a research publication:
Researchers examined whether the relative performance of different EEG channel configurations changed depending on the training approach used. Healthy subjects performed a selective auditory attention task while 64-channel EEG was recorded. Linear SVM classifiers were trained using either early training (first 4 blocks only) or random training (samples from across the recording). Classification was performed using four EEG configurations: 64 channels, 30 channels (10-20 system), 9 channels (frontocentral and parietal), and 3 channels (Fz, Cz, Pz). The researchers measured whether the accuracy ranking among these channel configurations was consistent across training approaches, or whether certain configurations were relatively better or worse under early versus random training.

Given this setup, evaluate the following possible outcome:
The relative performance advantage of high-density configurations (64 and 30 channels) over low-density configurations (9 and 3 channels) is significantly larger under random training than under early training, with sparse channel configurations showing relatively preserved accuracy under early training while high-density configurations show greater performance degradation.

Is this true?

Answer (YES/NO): NO